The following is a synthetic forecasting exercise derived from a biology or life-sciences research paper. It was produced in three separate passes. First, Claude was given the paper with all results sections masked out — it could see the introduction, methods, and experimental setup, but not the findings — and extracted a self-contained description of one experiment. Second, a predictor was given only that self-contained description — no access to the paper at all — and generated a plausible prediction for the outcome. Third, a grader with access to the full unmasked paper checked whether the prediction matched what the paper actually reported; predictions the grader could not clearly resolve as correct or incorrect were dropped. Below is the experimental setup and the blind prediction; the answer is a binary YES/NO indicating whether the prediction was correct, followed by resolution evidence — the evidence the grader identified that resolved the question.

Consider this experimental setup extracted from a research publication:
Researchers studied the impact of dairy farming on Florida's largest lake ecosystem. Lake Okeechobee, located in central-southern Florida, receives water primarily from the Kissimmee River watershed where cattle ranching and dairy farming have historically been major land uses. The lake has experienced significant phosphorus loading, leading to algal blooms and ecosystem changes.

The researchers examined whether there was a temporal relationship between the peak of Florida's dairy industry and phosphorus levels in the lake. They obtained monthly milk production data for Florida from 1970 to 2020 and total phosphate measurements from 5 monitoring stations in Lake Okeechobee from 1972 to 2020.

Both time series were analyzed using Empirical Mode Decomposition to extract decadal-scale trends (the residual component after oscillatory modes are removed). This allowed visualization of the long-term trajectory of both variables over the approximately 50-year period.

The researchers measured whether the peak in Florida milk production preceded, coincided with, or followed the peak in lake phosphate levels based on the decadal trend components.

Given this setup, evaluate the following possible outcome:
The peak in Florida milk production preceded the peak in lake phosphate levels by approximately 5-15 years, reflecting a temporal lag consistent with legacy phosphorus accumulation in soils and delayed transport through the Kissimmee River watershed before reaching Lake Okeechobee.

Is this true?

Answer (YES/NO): NO